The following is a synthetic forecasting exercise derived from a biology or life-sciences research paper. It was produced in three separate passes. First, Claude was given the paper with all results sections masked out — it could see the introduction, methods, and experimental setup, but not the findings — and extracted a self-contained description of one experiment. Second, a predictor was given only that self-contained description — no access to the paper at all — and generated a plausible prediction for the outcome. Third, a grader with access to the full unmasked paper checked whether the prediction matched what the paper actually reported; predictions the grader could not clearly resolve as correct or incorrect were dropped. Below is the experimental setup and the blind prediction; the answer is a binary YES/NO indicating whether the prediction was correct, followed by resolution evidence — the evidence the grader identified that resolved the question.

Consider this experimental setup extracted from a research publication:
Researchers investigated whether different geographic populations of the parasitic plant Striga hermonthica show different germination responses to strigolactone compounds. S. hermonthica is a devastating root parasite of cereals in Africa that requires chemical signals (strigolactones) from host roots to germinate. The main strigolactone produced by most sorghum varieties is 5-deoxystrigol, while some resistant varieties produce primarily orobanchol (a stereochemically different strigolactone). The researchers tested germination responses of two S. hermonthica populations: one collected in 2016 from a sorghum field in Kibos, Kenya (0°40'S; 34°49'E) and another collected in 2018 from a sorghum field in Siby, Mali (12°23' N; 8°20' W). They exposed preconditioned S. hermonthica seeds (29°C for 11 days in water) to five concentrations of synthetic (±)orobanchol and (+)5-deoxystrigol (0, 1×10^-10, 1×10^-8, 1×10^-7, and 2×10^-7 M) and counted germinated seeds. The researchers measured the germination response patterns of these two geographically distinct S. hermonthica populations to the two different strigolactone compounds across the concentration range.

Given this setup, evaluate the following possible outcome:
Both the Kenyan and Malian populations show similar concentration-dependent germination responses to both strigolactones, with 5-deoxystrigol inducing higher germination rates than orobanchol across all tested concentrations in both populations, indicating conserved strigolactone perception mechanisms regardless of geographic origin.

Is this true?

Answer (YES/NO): NO